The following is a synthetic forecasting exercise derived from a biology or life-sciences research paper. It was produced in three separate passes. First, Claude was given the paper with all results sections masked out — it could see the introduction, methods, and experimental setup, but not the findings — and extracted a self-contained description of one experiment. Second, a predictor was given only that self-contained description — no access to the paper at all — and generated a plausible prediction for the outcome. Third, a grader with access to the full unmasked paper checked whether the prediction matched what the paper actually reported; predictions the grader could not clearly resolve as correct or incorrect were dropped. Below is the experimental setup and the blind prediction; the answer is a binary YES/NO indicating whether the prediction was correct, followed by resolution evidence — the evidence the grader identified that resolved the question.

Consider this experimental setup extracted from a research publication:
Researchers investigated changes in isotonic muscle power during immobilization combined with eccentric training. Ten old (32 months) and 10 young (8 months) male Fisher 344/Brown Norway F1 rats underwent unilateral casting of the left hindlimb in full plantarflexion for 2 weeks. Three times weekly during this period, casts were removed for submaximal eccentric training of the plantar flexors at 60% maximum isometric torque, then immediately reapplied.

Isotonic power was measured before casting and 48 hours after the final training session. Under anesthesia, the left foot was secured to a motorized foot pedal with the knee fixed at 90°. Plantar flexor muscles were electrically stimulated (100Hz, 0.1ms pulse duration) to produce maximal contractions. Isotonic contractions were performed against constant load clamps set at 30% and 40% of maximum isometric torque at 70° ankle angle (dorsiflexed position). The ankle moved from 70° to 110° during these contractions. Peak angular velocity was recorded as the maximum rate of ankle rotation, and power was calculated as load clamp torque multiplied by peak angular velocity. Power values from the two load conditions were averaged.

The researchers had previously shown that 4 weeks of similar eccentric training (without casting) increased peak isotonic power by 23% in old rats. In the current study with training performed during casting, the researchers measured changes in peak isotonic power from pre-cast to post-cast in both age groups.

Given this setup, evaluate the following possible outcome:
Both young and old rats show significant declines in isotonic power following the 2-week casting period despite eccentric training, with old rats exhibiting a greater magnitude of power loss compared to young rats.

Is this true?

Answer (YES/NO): NO